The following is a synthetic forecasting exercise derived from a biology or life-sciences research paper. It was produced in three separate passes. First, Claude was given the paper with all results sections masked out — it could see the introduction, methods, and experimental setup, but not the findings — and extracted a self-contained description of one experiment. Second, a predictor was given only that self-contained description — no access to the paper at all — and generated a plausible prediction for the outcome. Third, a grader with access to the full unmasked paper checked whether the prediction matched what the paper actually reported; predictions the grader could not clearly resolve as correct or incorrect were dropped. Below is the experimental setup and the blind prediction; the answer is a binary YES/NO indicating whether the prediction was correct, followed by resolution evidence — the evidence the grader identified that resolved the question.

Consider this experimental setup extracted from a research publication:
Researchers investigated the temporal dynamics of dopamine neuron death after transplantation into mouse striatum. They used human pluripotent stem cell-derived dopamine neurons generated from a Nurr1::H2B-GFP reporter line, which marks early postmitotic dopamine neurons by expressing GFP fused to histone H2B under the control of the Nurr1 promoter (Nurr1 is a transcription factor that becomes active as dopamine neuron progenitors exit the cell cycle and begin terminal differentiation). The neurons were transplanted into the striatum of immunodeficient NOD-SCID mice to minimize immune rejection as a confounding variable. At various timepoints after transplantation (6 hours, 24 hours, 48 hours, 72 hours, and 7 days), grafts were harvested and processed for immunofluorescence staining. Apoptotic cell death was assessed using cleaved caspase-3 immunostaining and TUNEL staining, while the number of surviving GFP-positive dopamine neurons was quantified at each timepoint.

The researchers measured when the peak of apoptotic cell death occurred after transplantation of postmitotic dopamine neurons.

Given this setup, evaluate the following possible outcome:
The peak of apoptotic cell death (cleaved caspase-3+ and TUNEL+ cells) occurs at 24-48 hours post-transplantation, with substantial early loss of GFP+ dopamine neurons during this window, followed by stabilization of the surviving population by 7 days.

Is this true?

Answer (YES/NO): NO